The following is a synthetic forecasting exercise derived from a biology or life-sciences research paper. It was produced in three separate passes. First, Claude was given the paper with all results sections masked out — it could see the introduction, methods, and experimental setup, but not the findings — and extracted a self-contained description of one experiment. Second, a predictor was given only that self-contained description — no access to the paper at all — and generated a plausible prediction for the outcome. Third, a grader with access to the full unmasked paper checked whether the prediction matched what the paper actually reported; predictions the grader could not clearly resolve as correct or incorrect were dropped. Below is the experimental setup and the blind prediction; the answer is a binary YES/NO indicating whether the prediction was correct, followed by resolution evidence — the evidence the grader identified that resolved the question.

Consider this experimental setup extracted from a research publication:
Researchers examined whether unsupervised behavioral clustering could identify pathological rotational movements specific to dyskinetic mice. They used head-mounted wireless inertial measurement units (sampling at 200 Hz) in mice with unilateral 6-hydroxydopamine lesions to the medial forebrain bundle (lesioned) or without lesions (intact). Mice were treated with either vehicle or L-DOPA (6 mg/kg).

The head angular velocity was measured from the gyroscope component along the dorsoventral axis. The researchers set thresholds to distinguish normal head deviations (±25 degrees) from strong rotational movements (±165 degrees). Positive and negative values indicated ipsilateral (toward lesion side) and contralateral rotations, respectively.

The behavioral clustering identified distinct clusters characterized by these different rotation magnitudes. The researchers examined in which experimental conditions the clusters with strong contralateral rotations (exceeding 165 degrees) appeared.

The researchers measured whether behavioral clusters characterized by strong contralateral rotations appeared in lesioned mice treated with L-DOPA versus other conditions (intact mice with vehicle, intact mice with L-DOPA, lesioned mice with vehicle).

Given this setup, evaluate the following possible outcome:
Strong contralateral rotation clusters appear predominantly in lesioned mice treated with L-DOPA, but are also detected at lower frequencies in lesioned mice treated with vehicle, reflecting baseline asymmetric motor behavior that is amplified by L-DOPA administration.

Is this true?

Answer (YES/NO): NO